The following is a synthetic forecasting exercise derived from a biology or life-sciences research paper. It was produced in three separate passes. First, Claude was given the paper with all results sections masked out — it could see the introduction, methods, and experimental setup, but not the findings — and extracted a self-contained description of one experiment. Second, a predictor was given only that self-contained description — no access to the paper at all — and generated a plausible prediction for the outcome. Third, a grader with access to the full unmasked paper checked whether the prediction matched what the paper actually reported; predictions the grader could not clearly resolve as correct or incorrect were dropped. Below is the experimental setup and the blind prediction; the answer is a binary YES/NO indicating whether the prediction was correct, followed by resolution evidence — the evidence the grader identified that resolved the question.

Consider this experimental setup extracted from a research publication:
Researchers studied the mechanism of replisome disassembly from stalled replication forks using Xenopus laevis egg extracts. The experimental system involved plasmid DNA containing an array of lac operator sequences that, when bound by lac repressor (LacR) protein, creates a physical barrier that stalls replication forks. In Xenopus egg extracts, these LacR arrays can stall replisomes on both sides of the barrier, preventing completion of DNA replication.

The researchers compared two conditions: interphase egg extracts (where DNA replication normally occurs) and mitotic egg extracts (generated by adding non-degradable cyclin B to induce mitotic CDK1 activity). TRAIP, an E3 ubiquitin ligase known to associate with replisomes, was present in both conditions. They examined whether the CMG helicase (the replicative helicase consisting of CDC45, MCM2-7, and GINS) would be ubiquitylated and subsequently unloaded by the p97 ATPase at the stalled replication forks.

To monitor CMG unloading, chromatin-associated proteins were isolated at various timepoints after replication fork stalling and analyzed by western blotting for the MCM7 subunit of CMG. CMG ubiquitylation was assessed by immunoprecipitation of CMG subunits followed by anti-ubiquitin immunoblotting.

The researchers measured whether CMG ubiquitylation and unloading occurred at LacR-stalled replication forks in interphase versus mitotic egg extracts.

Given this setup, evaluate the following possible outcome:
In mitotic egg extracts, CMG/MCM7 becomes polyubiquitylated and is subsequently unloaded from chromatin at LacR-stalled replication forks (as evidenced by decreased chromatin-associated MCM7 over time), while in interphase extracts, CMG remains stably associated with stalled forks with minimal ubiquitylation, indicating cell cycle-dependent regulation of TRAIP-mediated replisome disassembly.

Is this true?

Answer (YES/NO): YES